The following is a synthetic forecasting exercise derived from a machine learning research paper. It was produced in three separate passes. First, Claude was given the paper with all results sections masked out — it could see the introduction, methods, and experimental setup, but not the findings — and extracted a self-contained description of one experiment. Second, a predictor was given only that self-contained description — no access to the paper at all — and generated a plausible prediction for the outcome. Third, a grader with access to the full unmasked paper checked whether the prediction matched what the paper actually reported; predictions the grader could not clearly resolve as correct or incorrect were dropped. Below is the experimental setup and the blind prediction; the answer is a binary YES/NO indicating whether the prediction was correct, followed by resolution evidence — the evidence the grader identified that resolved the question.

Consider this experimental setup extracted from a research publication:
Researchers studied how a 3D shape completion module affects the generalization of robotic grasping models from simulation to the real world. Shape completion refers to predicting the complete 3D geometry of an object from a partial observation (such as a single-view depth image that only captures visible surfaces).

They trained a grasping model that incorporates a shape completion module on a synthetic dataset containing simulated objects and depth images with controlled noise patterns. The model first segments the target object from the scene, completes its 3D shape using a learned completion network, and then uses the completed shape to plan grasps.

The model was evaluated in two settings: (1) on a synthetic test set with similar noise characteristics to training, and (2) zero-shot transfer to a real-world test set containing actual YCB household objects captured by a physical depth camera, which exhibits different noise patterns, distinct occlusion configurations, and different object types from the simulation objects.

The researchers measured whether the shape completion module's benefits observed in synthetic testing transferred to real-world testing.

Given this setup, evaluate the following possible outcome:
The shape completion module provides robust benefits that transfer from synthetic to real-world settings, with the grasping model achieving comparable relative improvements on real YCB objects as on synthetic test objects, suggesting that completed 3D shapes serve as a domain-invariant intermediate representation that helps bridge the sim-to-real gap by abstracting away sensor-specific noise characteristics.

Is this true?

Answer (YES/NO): NO